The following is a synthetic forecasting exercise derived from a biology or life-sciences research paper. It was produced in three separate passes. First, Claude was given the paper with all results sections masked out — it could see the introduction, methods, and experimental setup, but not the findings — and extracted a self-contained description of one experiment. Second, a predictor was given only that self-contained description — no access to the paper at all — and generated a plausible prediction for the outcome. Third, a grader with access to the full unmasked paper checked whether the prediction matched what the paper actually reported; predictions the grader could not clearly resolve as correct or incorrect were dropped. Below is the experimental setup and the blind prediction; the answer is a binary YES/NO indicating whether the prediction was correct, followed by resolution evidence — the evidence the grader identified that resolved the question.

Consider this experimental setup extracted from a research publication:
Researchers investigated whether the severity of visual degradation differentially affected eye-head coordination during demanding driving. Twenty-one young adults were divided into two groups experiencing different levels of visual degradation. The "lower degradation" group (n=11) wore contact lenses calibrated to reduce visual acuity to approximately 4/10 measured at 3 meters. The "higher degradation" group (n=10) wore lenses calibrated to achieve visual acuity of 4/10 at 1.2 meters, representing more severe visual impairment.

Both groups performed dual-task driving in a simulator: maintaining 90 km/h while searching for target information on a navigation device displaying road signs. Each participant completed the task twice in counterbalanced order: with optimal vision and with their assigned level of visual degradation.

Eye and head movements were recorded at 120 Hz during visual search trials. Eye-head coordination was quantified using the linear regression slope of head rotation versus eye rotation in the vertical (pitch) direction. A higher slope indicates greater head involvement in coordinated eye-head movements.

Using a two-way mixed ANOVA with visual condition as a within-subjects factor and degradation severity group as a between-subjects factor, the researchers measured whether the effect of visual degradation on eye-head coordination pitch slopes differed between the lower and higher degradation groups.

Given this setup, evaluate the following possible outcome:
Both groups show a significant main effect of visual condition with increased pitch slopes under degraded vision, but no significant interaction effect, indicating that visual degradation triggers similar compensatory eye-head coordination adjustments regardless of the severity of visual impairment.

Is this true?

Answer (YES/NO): NO